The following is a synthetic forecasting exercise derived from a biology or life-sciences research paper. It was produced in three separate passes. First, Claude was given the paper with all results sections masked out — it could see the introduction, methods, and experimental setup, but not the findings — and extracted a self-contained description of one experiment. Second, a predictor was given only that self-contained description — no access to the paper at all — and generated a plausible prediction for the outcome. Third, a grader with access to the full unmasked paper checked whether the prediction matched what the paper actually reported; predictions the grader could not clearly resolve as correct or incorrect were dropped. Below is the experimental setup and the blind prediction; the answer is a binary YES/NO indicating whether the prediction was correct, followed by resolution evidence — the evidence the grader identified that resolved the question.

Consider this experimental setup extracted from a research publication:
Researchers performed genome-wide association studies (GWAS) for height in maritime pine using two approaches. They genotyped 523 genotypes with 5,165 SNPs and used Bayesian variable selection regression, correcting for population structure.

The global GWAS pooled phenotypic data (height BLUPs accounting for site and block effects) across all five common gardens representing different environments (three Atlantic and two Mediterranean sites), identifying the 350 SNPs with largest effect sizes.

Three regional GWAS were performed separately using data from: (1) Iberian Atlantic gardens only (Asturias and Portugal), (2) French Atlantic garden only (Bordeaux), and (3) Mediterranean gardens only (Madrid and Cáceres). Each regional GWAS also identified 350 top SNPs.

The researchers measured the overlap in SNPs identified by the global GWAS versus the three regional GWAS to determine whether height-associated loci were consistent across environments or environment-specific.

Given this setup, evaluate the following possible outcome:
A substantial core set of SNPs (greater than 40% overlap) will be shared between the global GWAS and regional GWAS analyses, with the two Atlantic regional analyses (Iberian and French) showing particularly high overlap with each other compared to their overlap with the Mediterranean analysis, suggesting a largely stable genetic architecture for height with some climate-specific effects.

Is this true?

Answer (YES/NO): NO